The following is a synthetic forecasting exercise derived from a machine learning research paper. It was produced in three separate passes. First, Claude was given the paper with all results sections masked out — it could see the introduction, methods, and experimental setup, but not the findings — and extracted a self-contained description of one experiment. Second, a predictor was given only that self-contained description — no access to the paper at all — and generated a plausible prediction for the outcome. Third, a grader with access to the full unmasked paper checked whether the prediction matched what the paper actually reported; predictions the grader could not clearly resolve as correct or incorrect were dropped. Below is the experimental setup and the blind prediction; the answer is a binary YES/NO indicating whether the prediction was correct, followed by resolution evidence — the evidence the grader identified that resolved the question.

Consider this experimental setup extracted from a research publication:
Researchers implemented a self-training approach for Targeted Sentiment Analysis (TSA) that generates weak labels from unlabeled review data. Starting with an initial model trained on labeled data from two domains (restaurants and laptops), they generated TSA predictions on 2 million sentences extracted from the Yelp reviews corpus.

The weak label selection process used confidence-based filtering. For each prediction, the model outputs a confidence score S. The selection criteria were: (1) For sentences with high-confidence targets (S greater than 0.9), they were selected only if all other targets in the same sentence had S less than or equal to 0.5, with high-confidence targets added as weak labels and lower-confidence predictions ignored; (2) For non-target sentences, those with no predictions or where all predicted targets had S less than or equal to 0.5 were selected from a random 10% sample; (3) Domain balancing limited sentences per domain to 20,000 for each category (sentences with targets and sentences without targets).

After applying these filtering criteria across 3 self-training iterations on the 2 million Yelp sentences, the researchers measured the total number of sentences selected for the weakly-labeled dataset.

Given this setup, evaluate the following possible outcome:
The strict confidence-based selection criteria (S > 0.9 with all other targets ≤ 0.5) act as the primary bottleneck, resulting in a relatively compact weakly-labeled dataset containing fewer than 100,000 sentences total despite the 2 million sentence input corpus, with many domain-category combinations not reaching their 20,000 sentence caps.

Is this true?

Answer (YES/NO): NO